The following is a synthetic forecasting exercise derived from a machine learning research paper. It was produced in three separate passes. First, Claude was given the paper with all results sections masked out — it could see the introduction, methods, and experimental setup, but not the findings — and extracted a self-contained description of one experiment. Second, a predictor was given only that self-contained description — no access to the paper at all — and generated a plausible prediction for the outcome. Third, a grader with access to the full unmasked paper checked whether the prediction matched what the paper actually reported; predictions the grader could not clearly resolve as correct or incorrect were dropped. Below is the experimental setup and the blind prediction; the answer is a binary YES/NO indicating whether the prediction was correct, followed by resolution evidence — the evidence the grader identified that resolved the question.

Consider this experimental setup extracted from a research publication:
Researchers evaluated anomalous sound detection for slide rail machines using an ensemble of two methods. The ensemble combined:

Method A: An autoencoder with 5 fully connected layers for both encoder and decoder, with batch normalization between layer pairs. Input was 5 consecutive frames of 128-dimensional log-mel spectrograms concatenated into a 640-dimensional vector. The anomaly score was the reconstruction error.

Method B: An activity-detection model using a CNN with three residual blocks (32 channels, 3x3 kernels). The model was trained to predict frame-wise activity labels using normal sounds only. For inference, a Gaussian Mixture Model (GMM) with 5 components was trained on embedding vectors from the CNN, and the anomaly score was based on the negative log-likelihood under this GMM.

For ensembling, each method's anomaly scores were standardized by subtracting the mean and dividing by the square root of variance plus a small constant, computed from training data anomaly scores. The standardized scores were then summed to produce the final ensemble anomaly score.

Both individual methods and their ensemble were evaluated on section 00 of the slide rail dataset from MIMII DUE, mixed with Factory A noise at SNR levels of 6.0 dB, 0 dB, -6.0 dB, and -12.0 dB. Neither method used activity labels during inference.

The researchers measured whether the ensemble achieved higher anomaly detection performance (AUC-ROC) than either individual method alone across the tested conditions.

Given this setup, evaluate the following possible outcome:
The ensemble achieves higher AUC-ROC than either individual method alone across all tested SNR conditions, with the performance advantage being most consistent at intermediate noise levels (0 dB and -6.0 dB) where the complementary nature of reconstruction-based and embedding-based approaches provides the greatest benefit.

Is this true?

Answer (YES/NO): NO